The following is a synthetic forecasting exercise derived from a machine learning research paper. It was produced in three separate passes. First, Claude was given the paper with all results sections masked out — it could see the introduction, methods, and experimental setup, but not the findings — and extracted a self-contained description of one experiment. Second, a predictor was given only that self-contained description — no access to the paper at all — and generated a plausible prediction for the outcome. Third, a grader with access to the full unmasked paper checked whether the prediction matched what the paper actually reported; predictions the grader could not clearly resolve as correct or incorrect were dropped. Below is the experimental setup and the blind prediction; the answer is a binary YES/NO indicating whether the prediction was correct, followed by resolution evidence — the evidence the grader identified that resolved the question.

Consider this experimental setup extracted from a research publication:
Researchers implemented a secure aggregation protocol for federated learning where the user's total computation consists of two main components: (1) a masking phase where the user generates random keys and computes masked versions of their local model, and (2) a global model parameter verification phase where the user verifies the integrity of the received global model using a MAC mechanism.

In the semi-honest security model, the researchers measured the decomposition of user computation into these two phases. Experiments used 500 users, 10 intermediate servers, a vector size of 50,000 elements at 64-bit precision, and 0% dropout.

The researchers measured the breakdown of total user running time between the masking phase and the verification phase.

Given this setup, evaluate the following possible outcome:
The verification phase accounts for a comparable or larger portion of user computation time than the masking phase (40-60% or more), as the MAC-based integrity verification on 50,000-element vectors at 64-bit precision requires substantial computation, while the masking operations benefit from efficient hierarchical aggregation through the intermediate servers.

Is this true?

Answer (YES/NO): YES